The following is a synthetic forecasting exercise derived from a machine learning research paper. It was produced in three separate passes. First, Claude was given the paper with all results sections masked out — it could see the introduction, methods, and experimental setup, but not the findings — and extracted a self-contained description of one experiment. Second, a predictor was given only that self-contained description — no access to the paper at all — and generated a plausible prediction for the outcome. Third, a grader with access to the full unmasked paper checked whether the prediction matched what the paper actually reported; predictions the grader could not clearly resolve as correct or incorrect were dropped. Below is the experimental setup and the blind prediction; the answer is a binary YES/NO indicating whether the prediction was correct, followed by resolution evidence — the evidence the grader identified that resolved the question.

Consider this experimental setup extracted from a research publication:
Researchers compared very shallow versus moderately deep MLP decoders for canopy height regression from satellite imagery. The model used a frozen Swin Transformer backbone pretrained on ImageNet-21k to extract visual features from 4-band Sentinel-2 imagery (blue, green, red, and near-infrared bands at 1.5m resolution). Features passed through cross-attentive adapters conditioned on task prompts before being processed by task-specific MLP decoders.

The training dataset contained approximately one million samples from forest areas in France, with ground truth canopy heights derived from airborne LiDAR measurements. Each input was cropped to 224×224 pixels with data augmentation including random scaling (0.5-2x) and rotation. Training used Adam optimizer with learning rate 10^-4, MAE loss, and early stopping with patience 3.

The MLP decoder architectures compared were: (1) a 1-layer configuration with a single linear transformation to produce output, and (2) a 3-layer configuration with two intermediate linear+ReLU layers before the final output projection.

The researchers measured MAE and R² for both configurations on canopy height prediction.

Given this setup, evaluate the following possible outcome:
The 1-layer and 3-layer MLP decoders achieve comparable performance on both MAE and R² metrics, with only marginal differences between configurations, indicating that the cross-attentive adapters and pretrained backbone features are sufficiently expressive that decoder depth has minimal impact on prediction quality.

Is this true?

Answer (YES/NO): NO